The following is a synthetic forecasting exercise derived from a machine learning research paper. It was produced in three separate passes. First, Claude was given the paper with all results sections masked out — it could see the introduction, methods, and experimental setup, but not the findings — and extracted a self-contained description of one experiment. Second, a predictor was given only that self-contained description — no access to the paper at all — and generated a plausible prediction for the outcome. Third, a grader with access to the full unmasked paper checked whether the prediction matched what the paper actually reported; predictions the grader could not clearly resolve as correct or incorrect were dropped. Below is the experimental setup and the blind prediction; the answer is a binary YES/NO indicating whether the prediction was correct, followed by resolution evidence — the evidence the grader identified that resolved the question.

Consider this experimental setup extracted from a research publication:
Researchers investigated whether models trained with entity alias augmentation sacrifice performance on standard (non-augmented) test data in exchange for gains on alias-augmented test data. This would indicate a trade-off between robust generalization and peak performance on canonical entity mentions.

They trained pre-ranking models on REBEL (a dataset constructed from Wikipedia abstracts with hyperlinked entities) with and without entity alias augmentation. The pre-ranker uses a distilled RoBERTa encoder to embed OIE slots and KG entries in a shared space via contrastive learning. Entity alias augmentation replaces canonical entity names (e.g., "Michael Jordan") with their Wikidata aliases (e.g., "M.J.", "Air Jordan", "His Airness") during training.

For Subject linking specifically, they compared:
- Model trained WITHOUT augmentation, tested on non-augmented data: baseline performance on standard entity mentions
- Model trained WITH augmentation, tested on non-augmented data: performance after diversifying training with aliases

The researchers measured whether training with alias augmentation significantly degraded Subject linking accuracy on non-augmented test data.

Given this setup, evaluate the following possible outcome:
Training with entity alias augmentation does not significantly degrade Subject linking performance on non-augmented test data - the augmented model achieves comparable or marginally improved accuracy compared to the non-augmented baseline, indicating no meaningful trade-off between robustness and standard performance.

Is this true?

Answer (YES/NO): NO